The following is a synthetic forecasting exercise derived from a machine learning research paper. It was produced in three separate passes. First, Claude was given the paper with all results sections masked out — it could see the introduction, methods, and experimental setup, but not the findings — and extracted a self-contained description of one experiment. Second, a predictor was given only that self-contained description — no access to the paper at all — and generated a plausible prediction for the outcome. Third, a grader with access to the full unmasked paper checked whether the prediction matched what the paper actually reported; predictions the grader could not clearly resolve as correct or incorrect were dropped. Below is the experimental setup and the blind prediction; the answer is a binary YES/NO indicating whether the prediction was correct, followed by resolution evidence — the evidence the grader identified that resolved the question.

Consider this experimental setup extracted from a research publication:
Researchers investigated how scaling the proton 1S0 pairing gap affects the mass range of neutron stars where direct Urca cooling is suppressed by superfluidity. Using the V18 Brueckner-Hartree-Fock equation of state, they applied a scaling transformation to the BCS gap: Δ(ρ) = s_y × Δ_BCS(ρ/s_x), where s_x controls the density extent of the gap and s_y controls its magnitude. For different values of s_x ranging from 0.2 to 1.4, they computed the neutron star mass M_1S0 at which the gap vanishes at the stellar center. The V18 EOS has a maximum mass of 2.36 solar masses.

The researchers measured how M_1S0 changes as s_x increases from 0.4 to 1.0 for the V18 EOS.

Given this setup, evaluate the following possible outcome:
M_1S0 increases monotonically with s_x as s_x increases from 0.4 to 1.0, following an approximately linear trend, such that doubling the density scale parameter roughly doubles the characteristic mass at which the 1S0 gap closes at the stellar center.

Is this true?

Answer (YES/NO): NO